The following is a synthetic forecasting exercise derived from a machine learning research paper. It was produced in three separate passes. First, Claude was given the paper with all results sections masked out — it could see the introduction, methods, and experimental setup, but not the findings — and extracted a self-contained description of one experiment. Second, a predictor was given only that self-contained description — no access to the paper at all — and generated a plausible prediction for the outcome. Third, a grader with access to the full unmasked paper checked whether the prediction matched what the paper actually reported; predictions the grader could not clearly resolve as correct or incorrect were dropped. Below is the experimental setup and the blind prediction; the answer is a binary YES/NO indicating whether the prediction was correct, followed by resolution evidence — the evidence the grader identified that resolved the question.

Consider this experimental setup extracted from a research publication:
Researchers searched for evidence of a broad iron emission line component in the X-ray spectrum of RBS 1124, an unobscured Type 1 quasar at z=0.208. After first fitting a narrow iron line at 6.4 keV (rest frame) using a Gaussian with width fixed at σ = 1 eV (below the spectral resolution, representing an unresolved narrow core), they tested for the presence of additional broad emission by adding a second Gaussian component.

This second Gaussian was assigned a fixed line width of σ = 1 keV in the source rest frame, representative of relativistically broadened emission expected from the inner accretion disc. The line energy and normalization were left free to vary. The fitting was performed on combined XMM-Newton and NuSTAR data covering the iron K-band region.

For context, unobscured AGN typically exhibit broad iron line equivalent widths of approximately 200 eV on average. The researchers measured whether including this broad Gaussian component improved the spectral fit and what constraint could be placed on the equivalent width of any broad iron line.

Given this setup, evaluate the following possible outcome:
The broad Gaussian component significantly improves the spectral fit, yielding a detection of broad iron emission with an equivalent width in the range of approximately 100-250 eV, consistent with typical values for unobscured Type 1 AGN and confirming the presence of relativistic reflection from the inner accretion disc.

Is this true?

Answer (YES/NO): NO